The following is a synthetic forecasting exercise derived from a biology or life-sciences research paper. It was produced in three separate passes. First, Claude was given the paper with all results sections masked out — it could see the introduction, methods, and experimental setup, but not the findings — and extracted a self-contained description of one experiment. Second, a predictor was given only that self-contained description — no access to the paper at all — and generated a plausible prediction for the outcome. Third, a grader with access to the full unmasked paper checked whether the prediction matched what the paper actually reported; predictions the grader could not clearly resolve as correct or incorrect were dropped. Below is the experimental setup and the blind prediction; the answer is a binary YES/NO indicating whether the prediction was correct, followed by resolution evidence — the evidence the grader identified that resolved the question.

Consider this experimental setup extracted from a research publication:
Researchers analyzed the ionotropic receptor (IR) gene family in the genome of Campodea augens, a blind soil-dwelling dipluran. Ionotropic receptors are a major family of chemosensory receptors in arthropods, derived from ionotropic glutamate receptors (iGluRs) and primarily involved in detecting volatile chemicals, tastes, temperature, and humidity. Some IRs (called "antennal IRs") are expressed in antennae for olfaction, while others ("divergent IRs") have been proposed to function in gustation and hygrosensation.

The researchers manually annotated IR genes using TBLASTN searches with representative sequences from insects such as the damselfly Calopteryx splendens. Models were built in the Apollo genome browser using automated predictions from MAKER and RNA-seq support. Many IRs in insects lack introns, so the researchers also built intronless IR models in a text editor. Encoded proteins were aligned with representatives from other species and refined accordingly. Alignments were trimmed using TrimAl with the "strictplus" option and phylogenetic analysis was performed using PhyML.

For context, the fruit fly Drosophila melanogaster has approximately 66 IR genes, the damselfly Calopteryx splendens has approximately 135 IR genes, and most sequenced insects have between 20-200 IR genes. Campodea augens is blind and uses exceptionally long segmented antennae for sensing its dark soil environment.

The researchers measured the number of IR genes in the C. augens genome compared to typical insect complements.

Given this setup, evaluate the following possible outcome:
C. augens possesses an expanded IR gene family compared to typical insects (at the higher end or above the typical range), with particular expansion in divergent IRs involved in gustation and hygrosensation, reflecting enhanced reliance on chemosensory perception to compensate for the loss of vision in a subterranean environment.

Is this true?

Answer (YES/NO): YES